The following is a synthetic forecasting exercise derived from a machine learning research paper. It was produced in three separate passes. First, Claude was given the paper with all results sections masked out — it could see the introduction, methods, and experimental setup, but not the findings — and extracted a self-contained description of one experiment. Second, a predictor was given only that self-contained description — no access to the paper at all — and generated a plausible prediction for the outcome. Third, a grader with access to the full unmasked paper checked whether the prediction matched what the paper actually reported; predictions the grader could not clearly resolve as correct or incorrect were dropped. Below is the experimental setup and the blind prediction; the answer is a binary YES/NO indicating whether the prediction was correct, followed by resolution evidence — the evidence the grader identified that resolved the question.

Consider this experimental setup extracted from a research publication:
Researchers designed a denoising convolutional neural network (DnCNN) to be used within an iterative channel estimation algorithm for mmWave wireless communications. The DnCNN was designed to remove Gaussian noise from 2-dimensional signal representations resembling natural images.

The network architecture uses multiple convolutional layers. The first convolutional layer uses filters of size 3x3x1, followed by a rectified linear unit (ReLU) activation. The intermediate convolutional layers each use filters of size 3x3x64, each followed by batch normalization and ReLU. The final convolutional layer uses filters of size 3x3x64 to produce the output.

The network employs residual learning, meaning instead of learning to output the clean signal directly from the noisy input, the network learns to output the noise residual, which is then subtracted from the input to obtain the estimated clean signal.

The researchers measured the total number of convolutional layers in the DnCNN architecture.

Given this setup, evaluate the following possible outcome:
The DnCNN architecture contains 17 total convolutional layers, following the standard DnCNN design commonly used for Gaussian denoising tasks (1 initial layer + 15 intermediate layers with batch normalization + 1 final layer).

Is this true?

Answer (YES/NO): NO